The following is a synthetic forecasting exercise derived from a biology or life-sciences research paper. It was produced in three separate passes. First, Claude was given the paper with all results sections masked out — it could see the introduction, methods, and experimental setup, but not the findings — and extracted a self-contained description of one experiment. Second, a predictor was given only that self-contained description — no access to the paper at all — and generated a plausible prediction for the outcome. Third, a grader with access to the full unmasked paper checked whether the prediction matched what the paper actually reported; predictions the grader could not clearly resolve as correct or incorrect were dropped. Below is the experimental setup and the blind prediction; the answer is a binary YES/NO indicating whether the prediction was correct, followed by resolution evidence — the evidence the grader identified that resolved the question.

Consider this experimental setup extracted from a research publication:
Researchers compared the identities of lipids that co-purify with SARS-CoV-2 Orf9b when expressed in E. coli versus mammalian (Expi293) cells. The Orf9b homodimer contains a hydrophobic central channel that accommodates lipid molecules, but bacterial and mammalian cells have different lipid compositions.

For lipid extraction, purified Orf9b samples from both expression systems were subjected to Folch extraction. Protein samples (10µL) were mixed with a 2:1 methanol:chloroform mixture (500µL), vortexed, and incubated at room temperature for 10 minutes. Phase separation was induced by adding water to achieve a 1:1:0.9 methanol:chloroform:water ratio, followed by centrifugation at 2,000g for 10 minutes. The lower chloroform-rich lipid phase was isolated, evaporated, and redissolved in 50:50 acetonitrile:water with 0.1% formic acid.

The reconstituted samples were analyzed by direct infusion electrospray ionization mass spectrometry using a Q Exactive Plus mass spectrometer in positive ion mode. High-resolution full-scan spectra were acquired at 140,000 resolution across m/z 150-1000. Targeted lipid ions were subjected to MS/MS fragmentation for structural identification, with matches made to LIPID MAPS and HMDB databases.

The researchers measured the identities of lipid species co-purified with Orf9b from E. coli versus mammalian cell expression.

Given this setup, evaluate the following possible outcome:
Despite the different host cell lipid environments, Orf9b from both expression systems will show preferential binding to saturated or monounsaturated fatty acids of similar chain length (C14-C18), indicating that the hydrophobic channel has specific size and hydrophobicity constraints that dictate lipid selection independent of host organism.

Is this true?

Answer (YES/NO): NO